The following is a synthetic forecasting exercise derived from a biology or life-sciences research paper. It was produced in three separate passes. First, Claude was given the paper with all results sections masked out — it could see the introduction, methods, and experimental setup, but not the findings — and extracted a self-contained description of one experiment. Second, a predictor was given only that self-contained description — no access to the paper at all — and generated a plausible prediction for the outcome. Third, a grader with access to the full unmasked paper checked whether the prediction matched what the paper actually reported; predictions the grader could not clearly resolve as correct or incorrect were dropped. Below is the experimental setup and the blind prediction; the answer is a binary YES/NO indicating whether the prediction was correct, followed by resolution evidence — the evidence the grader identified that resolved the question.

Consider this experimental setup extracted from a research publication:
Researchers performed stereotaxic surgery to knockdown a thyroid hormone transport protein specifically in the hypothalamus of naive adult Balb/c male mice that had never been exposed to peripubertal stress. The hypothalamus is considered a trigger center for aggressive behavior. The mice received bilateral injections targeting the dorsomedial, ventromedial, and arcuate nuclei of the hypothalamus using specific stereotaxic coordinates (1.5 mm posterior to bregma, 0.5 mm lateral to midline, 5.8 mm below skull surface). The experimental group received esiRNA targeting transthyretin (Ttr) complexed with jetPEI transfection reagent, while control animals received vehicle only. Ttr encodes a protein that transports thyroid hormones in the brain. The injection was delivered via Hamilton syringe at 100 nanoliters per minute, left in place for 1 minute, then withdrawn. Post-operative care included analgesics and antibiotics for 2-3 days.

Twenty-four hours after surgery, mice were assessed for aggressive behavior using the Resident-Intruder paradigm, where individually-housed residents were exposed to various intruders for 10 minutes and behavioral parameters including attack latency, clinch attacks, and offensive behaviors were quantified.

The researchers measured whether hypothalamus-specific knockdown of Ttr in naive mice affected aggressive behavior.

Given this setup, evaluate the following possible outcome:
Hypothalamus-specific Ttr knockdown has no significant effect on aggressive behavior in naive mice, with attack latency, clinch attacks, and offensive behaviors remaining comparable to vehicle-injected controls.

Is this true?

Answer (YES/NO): NO